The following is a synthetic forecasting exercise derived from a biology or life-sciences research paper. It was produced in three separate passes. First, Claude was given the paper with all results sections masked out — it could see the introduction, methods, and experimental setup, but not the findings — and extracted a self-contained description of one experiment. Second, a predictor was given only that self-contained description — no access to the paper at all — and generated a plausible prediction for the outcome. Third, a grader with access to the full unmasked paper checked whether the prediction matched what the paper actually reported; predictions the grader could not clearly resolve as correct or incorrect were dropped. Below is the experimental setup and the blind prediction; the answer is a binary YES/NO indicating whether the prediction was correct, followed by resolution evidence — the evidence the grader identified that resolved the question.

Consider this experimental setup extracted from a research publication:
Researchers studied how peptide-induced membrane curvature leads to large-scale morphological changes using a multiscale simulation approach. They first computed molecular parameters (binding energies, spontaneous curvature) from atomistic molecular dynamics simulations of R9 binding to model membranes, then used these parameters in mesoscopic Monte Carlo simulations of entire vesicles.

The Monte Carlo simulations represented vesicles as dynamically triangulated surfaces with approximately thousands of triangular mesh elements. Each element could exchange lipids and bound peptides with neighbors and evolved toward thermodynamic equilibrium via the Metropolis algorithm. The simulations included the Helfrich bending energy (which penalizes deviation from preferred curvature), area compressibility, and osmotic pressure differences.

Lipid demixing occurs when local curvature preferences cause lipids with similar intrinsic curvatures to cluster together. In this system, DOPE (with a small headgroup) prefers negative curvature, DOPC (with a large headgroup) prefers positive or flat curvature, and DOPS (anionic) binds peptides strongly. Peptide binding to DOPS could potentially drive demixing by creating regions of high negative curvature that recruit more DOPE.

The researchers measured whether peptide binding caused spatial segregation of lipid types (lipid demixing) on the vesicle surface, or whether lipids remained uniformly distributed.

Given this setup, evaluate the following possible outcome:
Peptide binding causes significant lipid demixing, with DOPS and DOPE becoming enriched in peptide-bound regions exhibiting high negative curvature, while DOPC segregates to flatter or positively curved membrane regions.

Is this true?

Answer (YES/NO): YES